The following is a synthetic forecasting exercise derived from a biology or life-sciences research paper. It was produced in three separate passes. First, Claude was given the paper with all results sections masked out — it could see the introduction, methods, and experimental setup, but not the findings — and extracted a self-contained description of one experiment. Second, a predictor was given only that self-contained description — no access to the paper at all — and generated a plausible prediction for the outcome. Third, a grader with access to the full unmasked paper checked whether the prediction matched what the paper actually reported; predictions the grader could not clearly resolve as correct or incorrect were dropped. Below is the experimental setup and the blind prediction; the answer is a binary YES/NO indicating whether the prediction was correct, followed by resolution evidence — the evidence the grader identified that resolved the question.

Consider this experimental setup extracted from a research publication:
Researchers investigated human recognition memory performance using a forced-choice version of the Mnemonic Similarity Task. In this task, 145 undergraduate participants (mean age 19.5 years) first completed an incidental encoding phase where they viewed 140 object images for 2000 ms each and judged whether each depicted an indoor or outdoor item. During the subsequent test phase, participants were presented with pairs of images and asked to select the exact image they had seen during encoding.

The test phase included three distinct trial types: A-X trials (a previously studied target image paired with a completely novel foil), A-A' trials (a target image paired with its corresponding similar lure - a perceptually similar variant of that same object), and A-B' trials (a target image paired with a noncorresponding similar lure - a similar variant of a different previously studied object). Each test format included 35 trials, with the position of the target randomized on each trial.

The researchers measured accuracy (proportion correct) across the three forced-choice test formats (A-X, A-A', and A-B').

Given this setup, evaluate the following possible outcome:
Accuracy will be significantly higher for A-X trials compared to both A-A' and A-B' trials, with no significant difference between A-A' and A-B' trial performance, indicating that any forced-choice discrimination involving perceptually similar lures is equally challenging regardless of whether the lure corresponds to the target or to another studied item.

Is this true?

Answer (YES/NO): NO